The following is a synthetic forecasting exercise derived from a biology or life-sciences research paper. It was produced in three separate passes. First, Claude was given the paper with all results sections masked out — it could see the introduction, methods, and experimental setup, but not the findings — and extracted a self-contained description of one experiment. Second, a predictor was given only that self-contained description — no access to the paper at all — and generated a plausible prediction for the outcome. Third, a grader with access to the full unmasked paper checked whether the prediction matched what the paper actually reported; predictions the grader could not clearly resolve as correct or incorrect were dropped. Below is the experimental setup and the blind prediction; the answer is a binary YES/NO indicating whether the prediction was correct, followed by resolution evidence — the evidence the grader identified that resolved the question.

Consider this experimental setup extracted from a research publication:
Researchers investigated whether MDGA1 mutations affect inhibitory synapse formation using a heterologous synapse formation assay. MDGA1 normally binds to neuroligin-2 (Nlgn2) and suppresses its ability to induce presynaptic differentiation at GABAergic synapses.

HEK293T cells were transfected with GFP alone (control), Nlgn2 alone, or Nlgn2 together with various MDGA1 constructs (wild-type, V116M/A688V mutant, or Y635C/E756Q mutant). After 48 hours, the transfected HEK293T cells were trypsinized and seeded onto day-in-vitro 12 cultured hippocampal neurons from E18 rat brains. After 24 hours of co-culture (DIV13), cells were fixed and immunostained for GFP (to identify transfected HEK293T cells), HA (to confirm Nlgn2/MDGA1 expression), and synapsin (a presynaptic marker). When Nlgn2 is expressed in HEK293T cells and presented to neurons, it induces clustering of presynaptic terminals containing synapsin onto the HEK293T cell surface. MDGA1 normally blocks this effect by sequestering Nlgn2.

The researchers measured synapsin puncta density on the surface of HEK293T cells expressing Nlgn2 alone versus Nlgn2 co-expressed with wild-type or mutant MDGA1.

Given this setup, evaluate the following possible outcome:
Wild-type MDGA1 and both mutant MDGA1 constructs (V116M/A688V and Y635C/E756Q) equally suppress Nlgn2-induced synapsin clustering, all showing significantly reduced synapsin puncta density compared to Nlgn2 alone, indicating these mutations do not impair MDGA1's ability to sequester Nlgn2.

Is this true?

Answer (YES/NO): YES